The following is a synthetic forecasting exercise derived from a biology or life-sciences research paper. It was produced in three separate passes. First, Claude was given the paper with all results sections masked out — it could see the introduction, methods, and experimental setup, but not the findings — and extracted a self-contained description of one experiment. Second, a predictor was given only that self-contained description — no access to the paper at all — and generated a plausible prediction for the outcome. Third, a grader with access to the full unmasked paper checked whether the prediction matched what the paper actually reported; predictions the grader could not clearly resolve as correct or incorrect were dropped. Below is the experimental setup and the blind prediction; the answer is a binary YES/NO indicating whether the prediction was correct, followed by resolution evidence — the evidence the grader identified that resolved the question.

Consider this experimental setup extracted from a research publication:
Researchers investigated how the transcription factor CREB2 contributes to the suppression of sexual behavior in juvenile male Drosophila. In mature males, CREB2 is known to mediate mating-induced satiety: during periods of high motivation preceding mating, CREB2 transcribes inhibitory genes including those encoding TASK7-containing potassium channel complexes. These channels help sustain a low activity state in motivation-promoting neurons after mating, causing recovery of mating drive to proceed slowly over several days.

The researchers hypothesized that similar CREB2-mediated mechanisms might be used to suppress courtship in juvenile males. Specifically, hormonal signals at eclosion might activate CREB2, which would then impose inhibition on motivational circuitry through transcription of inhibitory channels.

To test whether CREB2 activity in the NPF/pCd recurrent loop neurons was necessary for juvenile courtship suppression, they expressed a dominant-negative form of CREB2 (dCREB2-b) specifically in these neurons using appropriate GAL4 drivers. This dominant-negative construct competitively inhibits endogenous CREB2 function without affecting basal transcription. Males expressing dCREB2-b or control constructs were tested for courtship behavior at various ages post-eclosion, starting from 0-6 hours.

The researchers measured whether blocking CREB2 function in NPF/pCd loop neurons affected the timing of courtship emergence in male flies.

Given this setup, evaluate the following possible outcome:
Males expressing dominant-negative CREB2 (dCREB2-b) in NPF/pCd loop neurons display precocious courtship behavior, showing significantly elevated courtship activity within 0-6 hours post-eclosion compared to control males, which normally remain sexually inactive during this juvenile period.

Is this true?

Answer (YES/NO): YES